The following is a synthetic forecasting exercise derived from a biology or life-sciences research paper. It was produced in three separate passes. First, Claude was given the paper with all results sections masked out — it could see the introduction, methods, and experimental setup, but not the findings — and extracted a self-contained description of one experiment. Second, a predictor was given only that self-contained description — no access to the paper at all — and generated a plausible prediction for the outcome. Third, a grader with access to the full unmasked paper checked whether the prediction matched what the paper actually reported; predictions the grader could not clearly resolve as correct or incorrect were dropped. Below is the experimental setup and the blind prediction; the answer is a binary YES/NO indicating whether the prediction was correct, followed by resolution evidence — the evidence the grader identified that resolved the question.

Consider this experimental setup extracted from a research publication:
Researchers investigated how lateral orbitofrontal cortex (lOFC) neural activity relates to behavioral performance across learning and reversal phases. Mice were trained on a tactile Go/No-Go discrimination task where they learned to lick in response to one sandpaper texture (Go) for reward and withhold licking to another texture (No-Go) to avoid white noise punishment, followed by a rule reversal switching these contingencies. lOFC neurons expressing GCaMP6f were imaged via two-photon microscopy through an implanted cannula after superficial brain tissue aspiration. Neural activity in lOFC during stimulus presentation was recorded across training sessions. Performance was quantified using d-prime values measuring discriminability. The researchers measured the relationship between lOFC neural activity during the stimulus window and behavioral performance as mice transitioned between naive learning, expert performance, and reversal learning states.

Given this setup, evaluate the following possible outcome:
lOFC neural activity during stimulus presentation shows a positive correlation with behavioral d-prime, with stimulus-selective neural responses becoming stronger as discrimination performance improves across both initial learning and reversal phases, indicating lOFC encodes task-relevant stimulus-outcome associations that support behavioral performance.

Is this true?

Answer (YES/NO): NO